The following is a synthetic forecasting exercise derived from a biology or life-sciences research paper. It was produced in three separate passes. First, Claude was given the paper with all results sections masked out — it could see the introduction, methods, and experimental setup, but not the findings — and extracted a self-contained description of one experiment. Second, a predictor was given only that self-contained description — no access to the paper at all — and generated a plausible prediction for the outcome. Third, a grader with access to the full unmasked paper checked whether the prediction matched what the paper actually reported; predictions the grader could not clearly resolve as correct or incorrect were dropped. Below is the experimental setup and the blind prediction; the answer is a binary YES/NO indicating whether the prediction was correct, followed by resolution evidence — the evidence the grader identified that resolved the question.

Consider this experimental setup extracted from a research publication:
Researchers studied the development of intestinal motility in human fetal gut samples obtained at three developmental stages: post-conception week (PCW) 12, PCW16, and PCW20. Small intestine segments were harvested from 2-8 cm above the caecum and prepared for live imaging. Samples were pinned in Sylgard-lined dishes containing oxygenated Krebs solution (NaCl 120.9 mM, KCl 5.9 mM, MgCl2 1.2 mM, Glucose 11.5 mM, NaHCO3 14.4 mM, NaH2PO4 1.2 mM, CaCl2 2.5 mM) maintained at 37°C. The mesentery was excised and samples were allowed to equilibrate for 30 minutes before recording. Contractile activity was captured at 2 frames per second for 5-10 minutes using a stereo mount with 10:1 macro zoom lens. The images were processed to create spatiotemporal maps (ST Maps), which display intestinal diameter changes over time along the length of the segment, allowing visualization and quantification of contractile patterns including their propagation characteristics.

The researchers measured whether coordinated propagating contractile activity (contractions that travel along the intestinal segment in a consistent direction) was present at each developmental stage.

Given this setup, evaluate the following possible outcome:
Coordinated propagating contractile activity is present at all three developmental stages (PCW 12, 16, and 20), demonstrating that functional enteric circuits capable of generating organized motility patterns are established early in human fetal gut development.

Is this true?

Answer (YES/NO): NO